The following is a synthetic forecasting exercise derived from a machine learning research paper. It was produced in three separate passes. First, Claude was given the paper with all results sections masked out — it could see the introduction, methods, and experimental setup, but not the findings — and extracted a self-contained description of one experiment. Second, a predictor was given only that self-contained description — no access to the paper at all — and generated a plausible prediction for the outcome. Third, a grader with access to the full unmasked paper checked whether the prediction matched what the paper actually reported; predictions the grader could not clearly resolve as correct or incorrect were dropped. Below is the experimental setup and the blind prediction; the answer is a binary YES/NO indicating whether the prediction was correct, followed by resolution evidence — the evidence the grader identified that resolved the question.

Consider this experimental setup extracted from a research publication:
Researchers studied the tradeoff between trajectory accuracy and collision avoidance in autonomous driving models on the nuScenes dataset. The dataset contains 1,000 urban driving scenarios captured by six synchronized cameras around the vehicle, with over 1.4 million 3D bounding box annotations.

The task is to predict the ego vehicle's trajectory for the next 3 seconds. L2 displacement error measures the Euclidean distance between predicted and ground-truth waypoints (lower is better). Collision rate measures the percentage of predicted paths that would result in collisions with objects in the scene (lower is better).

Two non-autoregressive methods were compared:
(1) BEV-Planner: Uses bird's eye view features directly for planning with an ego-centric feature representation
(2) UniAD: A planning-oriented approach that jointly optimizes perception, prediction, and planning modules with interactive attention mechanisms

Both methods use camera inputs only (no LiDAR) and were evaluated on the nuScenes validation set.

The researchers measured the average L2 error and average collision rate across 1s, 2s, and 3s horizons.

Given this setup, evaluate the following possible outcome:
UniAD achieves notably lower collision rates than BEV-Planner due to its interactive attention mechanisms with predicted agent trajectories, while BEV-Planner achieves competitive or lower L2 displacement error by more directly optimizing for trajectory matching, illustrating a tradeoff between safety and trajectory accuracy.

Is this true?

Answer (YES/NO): YES